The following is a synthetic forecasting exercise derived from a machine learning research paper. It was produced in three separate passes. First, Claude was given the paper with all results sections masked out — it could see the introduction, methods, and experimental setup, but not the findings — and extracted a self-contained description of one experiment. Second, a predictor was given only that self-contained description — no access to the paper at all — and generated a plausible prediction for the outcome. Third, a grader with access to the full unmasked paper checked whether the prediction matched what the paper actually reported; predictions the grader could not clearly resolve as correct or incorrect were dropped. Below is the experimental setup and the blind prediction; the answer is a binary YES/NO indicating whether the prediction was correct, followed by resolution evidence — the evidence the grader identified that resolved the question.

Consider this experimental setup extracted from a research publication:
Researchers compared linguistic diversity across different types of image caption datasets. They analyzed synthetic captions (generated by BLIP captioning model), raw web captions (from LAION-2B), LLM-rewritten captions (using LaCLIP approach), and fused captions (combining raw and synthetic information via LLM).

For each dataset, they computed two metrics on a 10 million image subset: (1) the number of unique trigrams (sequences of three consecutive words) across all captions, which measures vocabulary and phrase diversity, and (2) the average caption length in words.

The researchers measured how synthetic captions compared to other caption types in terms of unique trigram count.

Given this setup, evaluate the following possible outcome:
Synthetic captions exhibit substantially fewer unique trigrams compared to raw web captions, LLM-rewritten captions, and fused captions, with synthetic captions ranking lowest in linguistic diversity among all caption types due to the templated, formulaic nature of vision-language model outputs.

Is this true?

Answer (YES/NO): YES